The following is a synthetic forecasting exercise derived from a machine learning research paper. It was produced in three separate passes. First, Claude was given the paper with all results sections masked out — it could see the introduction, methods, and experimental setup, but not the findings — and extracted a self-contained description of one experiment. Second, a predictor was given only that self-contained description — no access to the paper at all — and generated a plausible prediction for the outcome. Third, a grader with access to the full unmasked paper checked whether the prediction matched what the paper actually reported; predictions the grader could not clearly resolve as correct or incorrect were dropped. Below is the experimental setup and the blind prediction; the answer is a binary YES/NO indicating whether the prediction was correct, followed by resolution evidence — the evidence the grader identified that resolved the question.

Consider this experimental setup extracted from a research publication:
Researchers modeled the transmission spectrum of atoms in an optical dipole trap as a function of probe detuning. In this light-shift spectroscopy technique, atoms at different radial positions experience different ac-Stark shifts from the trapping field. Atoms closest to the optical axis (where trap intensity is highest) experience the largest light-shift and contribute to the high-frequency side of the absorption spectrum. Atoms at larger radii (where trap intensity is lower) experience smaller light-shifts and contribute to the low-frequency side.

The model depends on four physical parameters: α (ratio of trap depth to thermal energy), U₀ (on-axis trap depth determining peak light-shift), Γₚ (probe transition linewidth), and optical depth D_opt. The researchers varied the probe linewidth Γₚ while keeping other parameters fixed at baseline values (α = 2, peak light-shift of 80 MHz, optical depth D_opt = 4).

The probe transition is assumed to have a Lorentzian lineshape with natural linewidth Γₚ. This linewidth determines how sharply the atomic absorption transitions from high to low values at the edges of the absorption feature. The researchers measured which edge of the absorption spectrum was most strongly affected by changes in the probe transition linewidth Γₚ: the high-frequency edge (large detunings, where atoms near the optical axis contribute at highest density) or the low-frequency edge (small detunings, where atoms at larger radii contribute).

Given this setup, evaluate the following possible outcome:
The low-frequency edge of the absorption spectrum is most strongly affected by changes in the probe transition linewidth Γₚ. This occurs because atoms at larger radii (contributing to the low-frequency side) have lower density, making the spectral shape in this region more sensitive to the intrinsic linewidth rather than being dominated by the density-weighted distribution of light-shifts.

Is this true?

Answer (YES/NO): NO